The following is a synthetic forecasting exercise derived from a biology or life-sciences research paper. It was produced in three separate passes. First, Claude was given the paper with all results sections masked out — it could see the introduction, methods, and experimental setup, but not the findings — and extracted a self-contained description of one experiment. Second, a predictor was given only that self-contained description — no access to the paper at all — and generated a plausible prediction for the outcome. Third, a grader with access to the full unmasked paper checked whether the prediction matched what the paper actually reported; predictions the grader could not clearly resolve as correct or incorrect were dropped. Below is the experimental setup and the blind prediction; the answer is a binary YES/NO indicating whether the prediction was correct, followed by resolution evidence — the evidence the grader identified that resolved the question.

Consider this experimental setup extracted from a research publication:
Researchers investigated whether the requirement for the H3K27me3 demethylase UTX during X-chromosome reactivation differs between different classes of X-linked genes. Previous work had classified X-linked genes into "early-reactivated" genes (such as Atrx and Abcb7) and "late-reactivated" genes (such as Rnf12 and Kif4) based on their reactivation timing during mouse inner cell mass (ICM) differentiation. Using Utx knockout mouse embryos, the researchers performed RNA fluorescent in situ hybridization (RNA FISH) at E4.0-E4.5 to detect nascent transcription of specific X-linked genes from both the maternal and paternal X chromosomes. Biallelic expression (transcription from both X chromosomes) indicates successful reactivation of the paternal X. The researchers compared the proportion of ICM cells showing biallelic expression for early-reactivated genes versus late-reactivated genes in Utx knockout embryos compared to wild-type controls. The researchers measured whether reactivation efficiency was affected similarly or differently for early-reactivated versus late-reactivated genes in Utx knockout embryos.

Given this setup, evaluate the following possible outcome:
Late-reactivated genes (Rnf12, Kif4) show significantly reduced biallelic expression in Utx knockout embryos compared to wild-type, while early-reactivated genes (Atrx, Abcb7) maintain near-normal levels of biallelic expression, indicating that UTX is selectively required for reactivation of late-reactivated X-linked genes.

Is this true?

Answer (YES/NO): YES